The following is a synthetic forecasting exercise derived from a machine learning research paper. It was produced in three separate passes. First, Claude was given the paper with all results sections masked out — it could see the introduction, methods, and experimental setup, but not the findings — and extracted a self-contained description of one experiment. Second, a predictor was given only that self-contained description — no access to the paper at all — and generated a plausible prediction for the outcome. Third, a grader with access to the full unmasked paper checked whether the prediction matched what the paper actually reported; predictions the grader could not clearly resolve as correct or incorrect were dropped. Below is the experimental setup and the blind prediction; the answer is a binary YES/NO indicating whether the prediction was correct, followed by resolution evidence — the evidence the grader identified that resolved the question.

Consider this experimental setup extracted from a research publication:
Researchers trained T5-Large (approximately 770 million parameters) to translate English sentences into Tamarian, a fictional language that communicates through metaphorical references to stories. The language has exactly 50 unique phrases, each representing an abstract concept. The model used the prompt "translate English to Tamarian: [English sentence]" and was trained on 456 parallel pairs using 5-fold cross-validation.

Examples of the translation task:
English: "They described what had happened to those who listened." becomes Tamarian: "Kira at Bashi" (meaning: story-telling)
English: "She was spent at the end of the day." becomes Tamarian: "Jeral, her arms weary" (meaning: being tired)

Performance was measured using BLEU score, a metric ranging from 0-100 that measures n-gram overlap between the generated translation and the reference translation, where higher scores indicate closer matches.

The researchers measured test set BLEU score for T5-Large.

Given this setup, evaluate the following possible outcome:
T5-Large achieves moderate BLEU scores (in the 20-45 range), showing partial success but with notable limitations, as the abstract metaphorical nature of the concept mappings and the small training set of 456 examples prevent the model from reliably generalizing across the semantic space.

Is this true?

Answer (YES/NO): NO